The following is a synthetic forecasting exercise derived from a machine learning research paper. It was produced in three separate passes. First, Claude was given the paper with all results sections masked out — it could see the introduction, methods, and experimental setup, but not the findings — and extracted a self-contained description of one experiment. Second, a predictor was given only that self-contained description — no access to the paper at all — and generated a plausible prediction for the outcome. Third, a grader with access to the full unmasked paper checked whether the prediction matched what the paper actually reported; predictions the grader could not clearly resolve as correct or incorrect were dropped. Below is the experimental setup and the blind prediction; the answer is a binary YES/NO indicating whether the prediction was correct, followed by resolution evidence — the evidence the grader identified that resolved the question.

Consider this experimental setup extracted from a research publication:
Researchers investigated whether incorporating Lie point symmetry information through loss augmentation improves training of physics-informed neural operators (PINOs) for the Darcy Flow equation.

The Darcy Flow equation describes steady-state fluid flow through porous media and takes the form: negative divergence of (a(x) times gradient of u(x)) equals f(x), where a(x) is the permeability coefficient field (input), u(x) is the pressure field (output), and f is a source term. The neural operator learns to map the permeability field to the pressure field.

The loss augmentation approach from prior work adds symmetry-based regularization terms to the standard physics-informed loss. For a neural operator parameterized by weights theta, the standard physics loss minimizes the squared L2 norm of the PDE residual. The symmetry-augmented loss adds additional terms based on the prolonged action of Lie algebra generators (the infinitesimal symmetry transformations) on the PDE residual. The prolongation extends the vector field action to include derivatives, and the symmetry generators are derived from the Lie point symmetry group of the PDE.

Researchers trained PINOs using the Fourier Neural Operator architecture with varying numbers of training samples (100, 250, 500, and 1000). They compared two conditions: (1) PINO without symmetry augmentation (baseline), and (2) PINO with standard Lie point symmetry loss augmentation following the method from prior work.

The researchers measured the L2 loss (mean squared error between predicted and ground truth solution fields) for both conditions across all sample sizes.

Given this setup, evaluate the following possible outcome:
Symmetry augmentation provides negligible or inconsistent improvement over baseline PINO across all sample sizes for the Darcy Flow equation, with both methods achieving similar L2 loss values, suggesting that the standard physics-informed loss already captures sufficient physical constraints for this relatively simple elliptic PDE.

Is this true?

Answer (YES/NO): YES